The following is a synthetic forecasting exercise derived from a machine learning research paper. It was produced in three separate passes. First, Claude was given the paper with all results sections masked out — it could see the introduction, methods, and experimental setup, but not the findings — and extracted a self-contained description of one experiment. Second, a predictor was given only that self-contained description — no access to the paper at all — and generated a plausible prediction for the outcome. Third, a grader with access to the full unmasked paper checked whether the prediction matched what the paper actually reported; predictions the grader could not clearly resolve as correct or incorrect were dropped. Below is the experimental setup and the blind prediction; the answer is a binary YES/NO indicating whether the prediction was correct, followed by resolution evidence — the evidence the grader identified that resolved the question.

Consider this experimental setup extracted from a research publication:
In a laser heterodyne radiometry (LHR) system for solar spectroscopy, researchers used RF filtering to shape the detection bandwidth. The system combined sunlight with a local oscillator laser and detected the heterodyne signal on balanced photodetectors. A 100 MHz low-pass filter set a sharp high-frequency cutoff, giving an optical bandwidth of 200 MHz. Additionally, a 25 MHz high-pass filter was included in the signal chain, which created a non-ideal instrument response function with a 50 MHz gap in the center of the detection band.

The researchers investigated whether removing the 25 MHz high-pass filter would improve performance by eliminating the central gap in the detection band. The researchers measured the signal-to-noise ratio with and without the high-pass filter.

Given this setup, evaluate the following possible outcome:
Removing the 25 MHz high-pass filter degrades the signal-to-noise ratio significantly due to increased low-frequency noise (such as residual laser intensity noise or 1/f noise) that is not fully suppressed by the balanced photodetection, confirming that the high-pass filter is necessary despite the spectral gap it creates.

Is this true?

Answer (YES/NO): YES